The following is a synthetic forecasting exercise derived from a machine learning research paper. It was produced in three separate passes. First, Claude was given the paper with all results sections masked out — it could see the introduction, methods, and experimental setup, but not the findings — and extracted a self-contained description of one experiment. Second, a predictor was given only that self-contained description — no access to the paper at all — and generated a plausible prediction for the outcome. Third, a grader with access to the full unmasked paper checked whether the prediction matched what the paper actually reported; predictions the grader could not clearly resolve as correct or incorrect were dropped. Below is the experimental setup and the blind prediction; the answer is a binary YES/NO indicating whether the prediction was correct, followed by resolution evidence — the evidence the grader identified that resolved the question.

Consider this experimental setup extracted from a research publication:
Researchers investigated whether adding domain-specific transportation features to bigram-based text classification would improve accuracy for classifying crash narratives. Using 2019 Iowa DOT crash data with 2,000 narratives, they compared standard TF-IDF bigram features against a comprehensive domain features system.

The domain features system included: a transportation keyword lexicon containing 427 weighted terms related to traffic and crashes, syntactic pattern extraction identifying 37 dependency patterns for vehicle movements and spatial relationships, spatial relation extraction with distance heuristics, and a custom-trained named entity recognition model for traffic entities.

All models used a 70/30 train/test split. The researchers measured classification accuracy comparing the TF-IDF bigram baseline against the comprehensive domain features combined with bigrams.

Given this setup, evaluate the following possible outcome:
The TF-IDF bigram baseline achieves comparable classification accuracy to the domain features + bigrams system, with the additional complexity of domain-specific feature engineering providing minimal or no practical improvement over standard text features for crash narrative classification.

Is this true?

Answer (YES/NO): NO